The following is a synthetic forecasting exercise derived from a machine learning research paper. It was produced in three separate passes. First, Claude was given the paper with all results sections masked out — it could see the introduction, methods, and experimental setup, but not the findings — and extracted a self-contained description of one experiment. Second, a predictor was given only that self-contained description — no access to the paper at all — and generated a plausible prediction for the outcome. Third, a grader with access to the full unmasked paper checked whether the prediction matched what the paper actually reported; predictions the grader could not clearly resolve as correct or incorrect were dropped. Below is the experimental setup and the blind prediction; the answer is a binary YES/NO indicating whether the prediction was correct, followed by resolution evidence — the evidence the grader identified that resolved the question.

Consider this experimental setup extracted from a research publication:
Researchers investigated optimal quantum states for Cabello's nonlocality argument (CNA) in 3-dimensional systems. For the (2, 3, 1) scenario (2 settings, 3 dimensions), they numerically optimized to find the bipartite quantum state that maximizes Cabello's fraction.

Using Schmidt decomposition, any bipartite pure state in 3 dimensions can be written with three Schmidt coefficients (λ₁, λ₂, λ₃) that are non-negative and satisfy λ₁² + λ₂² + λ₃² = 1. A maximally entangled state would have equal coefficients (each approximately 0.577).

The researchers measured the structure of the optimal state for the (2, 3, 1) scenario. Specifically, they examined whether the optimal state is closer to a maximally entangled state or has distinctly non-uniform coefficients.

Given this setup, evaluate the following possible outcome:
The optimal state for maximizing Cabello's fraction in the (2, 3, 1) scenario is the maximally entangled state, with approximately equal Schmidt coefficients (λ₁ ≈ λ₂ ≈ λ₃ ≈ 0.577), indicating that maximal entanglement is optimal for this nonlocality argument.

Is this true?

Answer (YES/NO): NO